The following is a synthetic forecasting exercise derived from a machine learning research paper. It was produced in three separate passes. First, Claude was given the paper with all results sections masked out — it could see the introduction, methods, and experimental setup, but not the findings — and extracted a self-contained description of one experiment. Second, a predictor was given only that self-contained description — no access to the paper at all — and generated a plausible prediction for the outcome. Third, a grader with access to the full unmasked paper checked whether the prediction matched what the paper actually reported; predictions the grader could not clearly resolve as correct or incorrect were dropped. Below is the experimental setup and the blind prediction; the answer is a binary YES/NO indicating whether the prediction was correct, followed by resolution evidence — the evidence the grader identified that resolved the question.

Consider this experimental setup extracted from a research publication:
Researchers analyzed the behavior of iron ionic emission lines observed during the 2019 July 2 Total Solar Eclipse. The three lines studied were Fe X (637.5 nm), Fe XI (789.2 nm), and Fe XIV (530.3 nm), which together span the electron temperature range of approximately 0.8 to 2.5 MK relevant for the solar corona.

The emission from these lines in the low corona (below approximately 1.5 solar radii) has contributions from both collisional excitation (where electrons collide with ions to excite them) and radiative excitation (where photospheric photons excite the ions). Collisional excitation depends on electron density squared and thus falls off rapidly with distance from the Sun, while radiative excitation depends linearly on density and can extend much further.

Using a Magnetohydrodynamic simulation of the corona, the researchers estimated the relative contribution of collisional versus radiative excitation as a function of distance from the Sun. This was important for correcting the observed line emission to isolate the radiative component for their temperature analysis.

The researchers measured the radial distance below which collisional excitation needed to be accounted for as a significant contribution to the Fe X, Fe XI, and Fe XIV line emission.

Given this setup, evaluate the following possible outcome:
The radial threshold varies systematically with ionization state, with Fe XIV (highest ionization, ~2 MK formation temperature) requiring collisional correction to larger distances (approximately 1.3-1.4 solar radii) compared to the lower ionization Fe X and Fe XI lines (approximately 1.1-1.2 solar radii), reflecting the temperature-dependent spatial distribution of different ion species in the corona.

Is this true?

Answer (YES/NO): NO